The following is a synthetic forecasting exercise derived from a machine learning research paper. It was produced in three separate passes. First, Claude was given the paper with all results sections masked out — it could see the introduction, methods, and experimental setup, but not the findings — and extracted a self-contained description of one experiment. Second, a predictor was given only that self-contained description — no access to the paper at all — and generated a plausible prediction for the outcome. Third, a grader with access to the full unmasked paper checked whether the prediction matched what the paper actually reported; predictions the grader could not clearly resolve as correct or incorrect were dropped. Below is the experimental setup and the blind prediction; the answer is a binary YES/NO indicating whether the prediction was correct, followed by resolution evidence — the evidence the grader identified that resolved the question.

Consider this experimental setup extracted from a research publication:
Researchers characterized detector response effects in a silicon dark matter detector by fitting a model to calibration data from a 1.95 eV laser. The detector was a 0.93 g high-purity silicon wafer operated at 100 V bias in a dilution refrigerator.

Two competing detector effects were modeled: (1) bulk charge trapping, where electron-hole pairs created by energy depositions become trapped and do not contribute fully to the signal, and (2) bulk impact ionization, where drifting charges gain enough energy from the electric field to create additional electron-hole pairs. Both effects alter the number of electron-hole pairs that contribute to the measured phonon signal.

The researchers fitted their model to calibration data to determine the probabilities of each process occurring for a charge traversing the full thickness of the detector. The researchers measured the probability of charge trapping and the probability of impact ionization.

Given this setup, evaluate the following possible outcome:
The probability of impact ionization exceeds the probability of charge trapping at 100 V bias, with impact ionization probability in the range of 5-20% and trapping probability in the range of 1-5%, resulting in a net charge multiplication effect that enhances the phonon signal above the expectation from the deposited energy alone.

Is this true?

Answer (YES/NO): NO